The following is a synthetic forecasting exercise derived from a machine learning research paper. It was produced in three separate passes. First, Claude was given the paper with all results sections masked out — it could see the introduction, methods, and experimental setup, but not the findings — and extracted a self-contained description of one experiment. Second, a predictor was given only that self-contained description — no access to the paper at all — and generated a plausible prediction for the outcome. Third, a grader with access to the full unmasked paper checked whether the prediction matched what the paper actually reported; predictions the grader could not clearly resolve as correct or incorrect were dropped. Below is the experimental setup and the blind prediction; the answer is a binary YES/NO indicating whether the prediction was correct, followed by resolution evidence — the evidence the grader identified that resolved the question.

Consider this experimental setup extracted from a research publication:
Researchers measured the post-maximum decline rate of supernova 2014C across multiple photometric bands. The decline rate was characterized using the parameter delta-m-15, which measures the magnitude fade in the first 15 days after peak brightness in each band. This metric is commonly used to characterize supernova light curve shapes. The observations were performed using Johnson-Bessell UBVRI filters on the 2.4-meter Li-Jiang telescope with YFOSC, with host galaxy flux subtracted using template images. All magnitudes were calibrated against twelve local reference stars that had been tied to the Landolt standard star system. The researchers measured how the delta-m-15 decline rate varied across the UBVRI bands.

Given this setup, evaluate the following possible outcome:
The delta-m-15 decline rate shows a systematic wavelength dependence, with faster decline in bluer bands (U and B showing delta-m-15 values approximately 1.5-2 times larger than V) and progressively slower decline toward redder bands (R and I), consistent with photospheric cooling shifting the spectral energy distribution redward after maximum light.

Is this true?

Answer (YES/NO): NO